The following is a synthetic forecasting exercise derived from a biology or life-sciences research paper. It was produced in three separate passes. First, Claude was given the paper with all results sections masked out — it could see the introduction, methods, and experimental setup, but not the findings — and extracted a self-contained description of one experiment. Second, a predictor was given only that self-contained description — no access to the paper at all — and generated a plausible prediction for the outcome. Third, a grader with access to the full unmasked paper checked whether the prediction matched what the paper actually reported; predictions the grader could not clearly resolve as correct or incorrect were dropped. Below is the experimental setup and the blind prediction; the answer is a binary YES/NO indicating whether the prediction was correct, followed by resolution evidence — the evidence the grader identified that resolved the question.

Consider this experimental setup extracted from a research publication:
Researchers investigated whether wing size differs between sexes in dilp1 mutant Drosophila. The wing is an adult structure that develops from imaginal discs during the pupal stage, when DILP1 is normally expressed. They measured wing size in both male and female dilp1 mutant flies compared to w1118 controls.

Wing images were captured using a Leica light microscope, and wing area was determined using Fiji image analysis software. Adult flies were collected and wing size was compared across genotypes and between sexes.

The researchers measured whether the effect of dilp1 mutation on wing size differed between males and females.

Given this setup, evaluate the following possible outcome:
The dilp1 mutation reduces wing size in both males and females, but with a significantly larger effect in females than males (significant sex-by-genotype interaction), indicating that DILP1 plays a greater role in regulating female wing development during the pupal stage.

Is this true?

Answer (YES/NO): NO